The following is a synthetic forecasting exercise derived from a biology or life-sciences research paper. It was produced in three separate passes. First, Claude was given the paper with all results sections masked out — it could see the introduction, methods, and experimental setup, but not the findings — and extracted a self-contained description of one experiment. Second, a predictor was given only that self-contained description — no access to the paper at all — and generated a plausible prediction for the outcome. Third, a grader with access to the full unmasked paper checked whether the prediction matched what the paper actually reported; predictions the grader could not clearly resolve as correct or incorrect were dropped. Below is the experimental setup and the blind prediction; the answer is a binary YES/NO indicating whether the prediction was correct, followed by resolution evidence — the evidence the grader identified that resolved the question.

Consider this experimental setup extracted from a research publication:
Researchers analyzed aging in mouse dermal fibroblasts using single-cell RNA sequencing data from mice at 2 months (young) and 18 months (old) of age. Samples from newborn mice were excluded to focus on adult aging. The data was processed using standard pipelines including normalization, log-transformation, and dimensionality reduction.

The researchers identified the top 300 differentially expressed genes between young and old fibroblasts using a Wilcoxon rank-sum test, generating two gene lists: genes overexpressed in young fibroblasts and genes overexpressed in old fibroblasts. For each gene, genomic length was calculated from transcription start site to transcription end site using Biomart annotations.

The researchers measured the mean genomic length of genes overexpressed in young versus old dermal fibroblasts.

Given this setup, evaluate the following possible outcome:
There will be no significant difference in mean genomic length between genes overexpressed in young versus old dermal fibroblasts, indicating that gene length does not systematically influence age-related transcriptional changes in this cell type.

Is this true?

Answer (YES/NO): NO